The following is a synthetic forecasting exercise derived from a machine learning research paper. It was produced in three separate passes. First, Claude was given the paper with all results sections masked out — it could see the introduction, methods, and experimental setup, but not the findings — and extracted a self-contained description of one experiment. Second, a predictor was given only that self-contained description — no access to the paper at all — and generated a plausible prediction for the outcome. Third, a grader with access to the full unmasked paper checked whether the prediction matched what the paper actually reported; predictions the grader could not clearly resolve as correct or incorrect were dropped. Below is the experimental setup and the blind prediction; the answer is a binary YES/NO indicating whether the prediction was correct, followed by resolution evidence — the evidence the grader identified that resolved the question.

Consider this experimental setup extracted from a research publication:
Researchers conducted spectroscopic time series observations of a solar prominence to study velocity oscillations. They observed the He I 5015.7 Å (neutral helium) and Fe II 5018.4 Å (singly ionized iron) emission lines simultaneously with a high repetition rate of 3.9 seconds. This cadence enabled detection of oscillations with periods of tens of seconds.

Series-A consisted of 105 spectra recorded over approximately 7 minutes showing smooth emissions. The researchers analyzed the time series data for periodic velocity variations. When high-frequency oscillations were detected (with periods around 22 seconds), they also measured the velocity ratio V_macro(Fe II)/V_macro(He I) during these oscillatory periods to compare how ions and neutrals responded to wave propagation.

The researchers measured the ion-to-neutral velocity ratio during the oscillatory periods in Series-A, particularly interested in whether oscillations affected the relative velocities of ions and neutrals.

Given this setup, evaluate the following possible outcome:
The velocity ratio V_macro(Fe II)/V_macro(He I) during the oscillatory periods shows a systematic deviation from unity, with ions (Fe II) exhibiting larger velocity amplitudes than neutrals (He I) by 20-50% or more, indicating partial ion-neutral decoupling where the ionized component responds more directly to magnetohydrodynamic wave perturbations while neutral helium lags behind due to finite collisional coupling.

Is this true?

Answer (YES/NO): YES